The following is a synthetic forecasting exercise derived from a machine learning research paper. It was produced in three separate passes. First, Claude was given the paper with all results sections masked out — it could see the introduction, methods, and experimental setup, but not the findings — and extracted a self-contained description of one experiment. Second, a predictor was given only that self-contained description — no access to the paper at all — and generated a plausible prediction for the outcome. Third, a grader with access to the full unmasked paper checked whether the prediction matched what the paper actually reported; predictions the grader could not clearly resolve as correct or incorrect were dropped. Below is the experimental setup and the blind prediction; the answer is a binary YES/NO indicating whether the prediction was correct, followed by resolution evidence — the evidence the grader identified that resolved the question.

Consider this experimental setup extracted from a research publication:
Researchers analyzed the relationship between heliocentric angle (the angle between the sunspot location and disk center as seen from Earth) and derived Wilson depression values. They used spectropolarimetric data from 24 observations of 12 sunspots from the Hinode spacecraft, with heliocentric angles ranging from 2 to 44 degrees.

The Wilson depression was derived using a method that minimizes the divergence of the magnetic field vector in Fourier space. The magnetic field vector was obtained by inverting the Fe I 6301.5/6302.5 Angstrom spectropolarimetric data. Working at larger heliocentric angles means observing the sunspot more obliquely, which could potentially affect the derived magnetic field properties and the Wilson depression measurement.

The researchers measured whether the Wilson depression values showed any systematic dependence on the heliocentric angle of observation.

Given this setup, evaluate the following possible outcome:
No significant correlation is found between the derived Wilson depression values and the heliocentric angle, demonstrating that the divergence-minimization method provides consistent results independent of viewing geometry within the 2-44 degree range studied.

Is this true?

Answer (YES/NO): NO